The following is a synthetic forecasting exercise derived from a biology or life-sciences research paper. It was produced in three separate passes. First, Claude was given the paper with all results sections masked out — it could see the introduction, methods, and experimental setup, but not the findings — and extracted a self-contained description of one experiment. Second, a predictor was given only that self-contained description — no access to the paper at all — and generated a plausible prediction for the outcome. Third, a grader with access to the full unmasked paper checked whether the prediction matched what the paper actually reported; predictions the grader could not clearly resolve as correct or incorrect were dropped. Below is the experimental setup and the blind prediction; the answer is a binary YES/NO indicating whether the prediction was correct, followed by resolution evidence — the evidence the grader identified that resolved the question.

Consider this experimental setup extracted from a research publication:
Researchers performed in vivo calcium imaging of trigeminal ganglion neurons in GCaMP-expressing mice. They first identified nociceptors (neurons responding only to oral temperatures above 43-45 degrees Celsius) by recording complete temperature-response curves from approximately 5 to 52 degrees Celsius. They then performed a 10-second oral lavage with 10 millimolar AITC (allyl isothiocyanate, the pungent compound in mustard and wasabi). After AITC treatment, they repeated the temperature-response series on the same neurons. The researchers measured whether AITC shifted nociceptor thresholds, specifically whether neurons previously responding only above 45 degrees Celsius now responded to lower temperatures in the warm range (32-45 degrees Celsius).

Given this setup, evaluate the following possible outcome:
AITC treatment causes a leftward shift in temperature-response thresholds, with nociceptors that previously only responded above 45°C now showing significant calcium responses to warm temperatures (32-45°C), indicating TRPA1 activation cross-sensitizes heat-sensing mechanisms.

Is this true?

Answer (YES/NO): YES